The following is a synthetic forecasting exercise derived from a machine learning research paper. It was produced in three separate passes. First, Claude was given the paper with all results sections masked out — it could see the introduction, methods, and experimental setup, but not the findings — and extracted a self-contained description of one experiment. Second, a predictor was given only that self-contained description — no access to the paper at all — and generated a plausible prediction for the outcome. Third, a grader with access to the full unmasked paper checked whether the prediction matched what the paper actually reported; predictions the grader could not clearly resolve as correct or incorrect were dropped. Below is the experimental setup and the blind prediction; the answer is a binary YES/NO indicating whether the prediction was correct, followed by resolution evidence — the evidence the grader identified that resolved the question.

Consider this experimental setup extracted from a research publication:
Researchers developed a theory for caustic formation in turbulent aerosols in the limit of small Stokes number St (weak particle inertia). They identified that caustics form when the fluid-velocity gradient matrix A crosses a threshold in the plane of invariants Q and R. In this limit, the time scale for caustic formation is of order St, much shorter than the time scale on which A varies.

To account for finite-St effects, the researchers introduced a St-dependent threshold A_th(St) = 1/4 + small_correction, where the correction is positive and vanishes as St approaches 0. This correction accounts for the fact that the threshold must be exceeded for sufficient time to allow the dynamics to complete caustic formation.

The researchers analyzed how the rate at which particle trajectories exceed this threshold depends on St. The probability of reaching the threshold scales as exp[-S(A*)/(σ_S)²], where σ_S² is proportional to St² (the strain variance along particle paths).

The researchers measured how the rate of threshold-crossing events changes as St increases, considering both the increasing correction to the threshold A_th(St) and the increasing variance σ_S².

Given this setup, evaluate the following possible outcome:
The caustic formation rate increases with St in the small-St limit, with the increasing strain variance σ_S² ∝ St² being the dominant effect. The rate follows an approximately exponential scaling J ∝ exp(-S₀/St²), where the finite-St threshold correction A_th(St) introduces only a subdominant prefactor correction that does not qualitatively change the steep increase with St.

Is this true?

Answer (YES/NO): YES